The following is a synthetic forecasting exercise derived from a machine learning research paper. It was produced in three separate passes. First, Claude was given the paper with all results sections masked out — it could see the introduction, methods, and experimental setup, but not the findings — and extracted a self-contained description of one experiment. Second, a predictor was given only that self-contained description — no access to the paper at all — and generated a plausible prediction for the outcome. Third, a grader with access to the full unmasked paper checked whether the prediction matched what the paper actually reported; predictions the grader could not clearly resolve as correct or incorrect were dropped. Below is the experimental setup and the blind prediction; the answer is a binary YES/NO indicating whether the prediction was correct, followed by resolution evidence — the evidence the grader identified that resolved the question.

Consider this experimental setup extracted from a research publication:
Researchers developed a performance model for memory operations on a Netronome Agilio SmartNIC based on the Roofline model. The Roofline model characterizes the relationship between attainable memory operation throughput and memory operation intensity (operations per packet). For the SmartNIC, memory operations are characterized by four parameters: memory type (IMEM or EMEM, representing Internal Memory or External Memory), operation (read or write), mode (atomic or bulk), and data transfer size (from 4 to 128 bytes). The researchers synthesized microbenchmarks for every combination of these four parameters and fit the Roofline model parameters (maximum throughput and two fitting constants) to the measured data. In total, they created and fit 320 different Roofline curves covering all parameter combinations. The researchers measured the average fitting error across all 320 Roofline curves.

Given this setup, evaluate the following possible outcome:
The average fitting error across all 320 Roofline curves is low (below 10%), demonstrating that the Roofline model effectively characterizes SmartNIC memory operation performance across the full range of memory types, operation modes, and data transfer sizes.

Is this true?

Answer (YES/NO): YES